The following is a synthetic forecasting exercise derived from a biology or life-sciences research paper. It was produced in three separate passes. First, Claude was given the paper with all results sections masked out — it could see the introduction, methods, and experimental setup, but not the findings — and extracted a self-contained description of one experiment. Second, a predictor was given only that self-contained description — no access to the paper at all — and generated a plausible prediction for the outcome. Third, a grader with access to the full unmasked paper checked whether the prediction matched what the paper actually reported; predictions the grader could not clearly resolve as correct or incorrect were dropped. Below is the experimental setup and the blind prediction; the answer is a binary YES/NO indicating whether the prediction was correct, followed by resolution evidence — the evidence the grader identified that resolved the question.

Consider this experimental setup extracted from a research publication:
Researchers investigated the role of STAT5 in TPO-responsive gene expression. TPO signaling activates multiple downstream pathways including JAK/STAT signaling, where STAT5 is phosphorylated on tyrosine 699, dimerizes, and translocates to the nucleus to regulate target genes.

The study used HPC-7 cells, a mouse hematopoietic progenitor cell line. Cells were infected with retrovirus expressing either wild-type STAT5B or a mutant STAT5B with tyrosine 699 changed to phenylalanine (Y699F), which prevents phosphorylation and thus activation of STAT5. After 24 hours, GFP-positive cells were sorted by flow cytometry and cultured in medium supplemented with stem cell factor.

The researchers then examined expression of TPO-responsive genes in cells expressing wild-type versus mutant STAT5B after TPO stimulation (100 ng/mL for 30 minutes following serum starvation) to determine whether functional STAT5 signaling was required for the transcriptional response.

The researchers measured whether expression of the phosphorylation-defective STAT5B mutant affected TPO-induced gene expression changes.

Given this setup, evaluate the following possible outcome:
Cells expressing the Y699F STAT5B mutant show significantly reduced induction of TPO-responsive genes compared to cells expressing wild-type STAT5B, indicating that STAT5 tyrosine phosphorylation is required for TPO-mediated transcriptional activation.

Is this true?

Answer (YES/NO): NO